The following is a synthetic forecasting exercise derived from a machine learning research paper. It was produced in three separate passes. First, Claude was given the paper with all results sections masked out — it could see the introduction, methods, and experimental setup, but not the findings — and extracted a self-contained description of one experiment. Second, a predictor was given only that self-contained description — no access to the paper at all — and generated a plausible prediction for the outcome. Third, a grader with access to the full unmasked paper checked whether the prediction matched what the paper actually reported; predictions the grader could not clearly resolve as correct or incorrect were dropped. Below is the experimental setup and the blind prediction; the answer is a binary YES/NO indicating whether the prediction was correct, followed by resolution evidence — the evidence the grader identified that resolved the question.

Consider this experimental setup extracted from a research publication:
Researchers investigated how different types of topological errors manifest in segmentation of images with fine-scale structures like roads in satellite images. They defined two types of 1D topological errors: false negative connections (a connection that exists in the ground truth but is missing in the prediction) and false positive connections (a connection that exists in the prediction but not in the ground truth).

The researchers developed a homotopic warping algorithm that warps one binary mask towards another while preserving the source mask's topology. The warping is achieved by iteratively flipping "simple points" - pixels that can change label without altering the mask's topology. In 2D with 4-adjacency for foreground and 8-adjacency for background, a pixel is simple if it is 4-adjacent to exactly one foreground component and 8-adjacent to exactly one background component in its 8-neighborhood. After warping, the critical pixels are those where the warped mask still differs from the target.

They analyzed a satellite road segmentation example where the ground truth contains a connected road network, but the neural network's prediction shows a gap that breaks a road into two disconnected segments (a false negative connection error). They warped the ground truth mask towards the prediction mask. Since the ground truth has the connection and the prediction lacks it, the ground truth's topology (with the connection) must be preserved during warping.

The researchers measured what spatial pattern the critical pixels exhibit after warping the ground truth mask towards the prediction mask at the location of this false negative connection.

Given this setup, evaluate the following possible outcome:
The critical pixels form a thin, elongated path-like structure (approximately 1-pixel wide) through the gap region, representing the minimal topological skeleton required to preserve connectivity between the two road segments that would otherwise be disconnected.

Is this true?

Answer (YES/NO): YES